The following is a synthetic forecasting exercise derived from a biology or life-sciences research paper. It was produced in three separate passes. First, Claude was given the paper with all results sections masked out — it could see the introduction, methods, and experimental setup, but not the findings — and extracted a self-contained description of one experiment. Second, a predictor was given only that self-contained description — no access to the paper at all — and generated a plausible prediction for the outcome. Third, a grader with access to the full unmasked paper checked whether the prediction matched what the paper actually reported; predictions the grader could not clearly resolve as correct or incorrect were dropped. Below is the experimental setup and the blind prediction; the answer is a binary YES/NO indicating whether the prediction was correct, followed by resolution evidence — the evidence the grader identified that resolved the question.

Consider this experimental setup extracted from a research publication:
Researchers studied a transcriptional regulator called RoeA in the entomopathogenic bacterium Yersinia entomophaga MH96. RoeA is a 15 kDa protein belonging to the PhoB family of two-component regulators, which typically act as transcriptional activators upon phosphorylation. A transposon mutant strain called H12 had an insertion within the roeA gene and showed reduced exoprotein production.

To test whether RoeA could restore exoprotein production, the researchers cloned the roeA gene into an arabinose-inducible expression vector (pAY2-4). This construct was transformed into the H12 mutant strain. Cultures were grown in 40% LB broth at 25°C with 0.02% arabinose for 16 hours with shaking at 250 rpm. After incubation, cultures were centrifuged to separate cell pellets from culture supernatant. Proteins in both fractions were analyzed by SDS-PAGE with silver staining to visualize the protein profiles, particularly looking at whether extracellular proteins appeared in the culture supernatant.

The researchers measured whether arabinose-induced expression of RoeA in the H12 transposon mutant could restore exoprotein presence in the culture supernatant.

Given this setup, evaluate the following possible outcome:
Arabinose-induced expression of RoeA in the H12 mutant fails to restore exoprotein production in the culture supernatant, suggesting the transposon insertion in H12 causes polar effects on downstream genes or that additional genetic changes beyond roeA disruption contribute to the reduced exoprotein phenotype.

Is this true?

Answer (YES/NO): NO